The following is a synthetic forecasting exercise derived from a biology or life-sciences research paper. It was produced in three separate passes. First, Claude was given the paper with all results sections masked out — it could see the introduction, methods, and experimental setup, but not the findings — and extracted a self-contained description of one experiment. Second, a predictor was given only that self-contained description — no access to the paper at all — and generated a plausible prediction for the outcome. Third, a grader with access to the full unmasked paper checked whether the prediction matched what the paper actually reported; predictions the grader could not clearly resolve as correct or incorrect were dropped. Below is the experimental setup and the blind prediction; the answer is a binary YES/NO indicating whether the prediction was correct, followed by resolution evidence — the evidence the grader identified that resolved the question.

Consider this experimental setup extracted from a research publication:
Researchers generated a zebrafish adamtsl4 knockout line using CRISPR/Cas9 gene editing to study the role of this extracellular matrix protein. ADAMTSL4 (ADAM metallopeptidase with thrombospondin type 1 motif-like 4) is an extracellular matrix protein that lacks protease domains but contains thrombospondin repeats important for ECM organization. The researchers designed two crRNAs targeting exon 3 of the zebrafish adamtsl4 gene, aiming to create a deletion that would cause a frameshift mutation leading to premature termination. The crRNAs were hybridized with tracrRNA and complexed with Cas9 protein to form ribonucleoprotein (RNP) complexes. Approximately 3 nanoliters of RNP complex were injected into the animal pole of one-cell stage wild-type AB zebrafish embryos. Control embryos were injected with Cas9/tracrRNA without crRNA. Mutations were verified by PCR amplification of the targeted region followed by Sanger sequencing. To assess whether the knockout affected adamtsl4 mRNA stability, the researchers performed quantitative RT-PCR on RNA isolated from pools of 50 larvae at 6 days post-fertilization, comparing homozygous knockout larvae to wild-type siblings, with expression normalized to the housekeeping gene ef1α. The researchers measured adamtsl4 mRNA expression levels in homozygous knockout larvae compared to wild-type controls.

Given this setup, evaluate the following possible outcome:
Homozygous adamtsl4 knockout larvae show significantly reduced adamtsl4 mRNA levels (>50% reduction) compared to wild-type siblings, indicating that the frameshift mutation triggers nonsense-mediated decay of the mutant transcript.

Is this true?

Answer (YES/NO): YES